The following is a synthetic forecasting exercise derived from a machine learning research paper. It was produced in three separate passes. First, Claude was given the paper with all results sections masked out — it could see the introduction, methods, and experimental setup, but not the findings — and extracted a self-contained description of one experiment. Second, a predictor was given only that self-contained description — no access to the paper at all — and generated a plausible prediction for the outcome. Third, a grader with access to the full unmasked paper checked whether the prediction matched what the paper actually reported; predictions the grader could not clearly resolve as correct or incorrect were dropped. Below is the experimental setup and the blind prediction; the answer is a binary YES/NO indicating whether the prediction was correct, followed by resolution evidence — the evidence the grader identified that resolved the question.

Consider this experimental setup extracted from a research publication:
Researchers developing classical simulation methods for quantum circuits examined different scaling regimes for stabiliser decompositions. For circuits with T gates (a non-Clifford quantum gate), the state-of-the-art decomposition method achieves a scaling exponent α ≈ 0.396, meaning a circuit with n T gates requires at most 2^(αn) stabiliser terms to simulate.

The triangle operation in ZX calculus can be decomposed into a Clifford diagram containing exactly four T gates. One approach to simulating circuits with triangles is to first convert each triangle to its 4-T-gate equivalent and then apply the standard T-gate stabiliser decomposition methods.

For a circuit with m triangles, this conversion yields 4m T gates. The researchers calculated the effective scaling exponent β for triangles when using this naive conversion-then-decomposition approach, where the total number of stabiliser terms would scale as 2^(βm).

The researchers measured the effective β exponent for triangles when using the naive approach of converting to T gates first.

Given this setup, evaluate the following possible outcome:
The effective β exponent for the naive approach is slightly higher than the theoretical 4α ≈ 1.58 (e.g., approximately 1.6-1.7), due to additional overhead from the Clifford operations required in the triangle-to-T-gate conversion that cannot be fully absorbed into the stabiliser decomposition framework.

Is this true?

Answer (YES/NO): NO